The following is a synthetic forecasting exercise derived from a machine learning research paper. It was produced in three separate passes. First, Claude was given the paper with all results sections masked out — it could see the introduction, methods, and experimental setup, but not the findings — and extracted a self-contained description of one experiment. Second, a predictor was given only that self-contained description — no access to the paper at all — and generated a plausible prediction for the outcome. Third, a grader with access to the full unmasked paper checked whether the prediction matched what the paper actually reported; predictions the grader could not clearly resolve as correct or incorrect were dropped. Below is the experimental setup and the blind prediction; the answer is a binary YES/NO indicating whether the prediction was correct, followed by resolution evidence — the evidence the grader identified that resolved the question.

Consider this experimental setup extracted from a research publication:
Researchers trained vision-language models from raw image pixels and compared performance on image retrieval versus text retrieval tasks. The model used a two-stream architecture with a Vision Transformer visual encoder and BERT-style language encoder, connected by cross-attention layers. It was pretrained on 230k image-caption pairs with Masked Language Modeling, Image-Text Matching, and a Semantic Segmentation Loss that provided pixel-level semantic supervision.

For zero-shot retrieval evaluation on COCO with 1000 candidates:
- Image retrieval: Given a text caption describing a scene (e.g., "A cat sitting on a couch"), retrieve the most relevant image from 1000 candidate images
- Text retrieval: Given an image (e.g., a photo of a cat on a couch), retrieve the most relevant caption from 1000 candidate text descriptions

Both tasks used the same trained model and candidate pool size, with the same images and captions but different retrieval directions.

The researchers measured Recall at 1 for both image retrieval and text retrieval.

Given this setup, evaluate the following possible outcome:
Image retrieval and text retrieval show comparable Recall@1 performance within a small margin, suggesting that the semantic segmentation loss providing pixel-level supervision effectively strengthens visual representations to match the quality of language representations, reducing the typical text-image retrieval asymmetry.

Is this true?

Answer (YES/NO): NO